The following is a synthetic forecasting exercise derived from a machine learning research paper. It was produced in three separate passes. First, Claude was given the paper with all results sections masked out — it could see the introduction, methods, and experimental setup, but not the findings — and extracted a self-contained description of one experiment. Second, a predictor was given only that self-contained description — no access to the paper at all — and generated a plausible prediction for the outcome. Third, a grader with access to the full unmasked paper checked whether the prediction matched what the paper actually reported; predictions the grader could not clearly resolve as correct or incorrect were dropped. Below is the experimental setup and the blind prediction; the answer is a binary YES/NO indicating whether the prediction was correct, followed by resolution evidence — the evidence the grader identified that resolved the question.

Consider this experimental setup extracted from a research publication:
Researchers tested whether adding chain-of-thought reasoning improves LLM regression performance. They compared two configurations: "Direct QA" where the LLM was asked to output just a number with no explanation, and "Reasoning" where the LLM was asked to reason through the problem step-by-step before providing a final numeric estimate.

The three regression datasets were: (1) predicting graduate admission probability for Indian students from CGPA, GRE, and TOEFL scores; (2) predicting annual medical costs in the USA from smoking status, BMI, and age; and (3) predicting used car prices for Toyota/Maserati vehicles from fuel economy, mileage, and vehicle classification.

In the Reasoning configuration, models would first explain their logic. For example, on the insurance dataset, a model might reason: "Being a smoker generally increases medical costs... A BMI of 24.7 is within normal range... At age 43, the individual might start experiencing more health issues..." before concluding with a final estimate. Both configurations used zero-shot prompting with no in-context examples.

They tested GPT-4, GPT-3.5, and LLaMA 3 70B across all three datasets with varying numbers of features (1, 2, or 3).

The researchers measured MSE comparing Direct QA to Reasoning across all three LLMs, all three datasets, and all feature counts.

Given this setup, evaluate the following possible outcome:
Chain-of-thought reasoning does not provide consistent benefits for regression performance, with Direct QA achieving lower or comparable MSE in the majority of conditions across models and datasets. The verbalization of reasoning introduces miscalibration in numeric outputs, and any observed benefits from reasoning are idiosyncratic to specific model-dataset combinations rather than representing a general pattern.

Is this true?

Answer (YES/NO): NO